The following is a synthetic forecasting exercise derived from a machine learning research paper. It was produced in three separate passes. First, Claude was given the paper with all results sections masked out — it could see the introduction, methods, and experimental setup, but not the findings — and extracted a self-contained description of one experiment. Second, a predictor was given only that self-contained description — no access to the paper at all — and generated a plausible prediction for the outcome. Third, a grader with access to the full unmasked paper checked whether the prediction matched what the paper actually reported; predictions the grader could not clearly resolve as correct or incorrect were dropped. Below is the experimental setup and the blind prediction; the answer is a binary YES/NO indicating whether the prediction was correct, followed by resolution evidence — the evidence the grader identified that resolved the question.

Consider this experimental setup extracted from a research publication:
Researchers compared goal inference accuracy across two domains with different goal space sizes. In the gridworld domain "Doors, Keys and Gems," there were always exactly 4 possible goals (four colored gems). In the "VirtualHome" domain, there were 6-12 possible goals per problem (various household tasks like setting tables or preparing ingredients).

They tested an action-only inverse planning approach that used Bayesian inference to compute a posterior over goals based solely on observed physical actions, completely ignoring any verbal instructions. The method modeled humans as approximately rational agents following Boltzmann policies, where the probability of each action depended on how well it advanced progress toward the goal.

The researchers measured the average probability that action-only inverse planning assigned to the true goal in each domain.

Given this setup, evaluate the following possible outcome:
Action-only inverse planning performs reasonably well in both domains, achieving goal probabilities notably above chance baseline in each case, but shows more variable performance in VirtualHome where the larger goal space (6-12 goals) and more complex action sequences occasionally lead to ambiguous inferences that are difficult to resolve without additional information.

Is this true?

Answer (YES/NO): NO